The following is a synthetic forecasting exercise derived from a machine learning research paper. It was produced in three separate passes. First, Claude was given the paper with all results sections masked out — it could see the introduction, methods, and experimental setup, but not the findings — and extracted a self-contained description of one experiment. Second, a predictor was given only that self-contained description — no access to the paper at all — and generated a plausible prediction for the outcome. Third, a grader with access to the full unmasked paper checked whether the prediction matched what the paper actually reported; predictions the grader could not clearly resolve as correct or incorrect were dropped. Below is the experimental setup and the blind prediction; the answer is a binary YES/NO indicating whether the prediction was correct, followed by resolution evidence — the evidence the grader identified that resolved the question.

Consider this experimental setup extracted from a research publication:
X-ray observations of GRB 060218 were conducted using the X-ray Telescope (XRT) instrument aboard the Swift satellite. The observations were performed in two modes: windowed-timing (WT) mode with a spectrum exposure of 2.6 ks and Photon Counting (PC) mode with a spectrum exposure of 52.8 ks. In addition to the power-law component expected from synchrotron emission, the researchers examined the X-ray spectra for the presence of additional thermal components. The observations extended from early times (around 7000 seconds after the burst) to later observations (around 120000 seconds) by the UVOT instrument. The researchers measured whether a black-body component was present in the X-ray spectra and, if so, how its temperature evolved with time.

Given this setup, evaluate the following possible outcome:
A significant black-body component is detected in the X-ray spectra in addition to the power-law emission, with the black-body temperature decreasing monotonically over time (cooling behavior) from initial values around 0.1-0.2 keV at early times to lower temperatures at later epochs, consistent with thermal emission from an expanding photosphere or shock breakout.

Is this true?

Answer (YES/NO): YES